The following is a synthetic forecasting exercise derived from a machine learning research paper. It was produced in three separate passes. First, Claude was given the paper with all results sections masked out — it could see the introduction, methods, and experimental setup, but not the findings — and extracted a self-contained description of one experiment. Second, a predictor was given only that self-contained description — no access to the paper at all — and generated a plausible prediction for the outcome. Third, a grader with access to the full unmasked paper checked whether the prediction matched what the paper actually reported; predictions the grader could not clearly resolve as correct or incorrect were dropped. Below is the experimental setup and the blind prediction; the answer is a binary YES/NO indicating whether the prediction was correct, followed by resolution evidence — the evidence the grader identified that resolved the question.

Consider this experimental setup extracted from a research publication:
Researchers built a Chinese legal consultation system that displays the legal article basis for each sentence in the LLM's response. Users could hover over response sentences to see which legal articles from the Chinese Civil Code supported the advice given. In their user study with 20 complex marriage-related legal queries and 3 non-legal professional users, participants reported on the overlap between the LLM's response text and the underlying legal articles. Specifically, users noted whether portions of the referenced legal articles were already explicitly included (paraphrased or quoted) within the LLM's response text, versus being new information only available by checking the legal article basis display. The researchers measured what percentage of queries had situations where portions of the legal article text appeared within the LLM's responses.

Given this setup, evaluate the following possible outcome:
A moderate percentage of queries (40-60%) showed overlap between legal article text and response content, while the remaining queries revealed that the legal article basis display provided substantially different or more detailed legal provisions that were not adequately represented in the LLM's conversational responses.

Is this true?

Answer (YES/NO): NO